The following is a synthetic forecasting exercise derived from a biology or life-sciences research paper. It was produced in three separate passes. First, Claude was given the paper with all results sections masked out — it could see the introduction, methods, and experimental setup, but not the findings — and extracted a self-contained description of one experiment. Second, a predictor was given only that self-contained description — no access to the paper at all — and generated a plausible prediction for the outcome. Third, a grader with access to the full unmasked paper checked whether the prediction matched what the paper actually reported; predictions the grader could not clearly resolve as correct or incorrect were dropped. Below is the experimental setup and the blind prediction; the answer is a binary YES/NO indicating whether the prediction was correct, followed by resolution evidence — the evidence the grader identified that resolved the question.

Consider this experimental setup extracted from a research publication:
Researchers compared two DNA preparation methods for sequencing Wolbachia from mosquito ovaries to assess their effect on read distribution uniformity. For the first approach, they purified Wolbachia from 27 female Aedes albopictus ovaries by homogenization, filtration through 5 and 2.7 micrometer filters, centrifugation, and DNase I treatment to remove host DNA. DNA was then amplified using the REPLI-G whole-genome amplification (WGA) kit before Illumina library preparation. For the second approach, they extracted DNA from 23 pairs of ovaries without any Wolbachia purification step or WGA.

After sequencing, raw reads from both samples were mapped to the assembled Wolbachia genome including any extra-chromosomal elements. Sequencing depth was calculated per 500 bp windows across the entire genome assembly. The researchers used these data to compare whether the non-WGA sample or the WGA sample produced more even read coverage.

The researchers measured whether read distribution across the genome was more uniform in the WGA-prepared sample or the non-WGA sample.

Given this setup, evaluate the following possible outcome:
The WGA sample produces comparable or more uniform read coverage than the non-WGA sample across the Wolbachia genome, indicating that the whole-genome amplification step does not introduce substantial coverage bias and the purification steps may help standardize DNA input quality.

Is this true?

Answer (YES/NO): NO